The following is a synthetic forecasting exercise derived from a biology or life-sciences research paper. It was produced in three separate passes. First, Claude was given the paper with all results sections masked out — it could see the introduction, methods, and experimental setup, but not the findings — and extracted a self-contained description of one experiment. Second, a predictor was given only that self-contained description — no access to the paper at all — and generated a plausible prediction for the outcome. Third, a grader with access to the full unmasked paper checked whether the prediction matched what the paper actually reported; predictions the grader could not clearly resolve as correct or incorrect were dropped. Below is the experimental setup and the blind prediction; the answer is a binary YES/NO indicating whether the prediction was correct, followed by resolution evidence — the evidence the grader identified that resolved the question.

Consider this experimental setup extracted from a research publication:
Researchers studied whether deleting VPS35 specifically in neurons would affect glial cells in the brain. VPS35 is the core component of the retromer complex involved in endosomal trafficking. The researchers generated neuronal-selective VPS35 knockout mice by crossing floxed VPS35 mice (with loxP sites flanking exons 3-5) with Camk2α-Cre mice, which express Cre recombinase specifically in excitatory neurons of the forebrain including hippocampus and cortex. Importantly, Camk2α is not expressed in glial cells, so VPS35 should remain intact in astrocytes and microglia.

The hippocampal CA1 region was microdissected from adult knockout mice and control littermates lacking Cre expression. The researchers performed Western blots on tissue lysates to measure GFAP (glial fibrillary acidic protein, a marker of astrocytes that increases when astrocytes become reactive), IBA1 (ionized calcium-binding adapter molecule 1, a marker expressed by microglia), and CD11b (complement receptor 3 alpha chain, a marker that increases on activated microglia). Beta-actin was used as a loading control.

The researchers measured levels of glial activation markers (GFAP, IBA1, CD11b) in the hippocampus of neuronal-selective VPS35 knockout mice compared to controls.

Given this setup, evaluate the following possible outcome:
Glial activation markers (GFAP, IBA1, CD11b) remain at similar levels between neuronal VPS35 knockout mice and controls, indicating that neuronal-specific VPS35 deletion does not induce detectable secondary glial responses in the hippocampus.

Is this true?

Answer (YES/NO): NO